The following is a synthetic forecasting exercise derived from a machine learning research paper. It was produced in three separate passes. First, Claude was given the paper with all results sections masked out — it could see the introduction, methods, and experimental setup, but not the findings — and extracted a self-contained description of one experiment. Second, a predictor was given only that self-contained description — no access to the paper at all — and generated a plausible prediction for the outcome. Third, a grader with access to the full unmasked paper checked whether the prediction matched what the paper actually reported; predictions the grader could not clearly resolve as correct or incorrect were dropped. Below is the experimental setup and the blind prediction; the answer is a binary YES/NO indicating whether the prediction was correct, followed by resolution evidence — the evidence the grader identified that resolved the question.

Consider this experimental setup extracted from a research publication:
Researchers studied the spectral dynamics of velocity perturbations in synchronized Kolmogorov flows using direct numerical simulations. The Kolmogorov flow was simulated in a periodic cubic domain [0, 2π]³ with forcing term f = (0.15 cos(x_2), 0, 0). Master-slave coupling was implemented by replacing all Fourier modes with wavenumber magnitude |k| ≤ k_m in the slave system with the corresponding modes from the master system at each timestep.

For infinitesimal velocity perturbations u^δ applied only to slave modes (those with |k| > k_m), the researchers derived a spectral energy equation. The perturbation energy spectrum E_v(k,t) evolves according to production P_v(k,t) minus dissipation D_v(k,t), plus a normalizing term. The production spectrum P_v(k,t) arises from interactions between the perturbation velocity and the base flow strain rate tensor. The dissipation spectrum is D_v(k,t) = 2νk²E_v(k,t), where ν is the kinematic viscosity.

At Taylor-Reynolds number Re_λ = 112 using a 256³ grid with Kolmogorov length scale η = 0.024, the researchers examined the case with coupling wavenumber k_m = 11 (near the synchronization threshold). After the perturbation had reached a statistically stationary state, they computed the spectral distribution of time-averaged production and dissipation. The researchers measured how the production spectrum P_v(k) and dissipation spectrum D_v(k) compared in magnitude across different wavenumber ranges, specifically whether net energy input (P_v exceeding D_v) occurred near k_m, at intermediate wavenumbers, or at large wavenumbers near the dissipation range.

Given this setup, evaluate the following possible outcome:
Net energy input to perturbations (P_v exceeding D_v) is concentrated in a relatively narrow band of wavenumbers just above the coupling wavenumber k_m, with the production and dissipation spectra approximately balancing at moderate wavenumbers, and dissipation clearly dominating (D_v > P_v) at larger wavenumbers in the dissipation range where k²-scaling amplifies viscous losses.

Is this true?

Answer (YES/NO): NO